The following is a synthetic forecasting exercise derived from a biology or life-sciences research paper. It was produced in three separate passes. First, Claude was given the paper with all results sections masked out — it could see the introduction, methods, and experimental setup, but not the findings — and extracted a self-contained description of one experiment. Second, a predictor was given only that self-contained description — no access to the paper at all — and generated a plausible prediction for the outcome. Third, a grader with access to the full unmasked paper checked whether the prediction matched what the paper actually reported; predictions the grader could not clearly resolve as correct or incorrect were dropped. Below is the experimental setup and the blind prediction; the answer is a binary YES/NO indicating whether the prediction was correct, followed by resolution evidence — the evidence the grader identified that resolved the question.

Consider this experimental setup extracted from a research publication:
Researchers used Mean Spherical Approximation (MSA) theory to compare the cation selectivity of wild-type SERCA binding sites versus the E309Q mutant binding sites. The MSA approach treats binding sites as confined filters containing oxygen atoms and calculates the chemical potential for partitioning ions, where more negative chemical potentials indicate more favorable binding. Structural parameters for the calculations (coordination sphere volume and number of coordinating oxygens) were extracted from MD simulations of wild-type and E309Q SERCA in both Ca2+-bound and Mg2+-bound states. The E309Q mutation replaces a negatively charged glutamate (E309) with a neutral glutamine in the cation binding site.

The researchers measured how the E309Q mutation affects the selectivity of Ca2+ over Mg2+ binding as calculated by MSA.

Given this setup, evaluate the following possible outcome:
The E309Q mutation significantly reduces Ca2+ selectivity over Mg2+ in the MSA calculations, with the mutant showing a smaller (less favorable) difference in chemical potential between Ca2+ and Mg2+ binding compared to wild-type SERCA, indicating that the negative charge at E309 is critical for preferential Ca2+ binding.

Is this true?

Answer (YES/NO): NO